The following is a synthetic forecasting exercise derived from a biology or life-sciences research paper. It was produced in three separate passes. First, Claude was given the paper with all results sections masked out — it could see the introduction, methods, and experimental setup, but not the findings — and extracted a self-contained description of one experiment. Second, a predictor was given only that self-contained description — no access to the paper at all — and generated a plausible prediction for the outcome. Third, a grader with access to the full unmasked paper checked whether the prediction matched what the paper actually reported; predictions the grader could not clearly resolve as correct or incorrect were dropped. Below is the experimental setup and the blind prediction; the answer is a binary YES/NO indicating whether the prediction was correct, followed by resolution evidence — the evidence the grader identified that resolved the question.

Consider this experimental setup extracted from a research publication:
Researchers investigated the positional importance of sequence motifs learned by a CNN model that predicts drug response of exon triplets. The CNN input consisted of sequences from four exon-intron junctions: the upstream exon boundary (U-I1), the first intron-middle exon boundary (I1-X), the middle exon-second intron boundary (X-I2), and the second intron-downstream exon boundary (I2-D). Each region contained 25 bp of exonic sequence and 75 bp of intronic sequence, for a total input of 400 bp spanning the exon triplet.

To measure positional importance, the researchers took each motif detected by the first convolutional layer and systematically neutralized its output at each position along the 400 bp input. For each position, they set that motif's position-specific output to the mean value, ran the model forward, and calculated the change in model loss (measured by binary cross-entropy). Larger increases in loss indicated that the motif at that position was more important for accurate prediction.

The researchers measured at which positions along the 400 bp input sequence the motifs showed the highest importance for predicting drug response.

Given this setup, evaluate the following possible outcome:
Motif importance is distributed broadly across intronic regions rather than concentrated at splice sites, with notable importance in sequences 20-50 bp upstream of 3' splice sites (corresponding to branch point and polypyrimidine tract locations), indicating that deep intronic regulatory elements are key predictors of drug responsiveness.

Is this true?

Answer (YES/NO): NO